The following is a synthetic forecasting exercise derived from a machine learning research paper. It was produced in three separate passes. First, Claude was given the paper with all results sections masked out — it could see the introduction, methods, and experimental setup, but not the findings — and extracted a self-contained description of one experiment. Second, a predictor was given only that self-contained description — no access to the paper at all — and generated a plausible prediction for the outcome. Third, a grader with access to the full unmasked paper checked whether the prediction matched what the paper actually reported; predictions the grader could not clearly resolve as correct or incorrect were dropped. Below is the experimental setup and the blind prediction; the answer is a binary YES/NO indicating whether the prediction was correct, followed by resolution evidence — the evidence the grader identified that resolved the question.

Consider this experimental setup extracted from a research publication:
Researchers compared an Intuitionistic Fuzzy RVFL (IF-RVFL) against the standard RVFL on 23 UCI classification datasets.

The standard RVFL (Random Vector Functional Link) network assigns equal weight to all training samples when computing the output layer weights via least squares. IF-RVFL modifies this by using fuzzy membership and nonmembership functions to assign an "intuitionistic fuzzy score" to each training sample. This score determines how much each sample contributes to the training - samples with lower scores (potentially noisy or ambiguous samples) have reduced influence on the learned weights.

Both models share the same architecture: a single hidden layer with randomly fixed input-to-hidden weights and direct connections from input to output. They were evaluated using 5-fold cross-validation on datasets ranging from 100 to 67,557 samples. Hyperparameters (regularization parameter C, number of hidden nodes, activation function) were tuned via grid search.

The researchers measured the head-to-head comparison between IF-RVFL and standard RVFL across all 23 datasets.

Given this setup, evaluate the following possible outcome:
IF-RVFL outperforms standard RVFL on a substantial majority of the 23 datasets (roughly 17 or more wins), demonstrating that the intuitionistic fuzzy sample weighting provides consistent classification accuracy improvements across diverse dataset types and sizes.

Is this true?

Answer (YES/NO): NO